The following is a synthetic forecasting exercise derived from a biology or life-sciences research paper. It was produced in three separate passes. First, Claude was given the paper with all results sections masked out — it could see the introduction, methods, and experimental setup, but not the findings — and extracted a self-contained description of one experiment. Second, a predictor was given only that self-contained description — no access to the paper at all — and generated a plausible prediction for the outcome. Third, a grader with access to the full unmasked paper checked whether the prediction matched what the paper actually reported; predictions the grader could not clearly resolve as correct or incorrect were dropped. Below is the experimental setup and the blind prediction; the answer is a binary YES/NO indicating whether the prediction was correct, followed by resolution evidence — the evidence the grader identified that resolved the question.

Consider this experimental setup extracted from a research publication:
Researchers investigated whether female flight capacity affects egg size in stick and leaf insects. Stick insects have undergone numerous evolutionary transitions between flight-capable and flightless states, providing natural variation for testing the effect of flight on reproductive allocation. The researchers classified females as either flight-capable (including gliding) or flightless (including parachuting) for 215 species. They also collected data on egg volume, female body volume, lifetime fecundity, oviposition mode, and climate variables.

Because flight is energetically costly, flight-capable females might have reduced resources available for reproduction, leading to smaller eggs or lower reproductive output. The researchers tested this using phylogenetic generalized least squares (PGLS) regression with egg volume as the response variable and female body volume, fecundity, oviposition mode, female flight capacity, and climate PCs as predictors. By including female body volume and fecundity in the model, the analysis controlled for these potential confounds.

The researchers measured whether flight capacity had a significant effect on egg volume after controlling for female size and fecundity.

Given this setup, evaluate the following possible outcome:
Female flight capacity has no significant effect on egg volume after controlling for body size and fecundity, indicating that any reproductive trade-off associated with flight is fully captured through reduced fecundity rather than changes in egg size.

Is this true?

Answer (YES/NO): NO